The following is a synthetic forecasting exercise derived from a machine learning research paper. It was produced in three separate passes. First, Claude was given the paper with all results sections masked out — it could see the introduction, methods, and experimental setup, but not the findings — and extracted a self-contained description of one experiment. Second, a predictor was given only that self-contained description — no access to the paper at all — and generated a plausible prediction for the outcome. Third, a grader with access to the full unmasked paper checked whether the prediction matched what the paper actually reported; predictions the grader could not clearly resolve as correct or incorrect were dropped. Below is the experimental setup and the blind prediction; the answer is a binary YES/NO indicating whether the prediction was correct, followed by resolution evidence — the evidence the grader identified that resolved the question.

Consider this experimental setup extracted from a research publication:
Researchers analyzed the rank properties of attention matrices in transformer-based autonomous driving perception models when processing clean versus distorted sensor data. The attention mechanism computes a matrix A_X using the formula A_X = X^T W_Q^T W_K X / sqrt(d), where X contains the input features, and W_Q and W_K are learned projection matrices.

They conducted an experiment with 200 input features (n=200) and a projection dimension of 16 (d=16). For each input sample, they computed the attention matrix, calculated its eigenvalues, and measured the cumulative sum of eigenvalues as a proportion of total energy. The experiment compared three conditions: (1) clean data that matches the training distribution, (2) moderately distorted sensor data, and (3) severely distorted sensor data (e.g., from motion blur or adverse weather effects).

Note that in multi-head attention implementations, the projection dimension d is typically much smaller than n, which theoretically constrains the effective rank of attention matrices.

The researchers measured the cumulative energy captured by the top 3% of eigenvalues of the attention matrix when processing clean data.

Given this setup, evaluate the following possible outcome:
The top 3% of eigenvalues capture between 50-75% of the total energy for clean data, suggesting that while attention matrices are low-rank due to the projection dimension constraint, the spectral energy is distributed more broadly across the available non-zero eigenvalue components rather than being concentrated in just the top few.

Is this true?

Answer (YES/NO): NO